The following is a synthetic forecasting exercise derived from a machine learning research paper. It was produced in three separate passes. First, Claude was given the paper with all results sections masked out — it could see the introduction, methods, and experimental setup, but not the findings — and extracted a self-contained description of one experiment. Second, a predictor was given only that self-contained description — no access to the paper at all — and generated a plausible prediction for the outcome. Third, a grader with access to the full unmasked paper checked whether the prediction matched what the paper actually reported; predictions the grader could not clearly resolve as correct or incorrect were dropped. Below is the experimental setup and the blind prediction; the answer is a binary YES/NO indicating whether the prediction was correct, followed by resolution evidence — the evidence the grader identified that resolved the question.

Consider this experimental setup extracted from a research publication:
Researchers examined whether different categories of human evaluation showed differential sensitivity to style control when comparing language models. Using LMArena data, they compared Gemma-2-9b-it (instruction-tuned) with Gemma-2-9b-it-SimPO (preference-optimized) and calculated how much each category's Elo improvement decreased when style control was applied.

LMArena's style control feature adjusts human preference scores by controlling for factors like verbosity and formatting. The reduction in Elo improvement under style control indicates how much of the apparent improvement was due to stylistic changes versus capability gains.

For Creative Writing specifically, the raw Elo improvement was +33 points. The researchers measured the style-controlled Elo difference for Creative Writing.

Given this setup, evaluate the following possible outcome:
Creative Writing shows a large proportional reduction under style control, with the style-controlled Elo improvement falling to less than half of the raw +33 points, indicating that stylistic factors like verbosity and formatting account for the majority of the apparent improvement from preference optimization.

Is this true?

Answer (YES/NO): NO